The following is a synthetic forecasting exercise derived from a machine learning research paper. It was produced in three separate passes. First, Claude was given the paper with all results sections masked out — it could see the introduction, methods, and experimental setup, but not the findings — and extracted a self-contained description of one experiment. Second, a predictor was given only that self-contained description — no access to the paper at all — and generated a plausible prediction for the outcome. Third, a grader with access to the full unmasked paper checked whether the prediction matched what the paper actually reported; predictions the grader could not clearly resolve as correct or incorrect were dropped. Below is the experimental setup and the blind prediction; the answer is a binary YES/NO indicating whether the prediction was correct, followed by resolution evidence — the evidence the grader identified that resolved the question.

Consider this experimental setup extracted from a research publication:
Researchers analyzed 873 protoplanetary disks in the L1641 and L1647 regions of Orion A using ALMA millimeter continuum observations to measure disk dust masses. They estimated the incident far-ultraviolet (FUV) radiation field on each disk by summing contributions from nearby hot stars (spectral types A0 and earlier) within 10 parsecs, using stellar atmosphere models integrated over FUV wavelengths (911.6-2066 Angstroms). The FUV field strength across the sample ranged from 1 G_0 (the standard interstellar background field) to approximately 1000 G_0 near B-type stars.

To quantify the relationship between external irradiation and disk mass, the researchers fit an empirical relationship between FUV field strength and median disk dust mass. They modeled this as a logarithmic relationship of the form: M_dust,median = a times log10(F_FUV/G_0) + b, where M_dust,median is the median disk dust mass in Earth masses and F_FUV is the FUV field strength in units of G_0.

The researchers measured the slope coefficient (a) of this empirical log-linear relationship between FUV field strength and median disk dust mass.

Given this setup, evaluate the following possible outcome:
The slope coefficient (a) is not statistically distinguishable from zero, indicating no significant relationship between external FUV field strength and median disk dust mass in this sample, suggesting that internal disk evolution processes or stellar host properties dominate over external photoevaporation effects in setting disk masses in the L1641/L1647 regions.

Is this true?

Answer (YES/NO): NO